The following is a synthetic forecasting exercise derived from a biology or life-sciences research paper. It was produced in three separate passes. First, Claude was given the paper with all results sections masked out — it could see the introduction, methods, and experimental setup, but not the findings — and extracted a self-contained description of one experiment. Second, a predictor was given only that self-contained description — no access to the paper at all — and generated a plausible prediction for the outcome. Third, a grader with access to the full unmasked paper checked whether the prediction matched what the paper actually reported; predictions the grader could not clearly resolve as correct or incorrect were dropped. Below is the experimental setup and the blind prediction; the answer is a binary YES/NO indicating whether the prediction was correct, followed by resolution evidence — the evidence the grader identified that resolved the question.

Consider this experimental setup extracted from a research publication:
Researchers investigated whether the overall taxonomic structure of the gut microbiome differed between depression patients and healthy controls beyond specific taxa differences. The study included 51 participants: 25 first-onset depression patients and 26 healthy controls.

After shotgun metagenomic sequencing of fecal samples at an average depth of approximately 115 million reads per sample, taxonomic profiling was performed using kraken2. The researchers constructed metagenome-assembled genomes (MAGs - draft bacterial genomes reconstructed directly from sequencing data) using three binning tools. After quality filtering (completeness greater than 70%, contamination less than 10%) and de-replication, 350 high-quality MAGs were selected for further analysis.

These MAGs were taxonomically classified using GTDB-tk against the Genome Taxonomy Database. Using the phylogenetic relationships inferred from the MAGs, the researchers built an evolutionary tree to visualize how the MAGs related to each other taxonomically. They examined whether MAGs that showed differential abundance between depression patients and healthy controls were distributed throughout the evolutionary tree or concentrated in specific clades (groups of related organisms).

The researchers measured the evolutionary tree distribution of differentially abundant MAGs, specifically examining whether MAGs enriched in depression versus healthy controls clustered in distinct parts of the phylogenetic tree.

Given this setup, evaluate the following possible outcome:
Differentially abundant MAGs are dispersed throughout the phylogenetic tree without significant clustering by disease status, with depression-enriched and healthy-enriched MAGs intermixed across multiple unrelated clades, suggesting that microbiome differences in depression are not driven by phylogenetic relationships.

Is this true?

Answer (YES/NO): NO